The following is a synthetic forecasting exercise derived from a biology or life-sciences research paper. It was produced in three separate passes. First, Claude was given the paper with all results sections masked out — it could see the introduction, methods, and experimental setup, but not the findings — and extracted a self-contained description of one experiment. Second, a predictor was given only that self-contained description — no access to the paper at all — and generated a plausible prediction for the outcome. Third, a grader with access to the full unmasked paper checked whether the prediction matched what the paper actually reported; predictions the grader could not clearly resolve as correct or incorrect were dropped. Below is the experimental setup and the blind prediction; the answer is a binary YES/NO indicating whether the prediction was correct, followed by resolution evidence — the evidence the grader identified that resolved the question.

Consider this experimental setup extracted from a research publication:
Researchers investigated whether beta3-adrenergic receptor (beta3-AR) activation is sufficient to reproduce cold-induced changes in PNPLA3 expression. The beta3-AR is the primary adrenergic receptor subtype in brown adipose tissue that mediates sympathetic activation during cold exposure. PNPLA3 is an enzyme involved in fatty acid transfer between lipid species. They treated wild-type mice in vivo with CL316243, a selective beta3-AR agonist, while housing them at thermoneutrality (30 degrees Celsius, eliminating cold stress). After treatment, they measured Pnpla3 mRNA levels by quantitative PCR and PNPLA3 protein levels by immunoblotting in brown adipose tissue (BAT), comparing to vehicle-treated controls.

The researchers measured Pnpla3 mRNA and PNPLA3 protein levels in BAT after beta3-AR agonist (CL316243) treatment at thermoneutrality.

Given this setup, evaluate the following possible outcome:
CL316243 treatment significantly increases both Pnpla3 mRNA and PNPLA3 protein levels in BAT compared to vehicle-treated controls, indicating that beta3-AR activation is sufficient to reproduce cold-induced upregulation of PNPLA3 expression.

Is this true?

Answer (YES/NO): NO